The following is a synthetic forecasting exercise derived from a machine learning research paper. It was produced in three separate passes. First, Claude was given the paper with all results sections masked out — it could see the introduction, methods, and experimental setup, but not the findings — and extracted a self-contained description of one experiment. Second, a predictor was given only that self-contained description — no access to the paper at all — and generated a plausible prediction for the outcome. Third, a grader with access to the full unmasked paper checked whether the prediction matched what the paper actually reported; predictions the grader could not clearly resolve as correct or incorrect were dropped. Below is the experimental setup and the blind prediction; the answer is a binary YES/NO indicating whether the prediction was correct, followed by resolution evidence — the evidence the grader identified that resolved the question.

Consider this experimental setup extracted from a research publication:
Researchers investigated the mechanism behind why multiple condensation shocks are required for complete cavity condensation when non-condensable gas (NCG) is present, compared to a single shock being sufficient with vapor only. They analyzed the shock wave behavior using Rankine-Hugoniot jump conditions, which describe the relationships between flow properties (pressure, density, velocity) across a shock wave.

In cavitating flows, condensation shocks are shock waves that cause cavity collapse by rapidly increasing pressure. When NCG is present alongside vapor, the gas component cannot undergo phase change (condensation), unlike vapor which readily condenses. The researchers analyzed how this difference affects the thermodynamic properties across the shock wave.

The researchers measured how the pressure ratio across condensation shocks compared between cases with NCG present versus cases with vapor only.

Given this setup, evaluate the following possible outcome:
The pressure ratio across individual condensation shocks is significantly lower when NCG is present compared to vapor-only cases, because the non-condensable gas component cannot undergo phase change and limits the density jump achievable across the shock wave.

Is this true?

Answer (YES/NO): YES